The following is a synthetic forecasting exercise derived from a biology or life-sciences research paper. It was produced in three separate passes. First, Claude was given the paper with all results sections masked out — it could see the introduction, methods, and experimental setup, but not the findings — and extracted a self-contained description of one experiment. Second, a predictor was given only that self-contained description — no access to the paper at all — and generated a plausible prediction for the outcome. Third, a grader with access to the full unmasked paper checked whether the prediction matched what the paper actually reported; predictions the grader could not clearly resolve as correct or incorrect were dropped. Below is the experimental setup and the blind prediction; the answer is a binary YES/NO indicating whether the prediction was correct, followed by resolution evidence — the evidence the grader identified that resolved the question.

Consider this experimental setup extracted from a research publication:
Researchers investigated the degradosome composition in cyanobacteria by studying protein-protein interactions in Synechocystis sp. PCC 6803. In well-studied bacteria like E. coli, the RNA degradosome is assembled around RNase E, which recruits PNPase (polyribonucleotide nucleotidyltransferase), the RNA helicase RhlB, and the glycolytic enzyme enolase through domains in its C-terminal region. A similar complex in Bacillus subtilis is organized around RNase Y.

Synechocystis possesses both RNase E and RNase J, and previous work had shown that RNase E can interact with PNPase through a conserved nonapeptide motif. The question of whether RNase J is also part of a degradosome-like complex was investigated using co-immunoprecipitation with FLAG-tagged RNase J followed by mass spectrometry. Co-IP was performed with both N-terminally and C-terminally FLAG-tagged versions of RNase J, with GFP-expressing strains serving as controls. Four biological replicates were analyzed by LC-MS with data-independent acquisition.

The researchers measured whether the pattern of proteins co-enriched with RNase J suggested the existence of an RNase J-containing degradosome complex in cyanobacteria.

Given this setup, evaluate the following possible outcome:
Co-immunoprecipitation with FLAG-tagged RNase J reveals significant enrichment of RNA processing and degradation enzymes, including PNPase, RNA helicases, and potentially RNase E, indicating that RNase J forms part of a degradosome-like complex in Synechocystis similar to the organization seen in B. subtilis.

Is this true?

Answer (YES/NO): NO